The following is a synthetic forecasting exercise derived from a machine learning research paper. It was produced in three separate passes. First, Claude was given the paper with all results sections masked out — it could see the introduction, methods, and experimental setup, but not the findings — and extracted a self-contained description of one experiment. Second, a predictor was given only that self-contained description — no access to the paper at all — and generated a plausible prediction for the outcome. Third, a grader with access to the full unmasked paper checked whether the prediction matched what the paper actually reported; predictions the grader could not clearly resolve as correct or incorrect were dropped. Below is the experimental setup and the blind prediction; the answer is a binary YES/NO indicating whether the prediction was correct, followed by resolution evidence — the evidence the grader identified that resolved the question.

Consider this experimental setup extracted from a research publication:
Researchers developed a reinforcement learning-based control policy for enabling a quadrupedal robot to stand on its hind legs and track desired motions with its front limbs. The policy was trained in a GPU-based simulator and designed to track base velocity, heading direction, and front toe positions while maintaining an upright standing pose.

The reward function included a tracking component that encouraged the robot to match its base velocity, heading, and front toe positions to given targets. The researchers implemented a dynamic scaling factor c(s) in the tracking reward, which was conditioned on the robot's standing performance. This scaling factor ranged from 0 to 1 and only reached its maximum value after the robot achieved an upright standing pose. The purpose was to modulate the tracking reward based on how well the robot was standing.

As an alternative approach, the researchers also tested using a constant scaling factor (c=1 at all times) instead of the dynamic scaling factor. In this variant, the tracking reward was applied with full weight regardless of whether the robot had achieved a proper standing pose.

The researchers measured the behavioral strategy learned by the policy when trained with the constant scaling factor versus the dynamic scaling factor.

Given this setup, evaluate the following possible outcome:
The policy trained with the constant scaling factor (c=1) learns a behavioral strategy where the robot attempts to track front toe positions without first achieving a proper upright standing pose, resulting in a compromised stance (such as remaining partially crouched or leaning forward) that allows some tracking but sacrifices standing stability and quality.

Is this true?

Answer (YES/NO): YES